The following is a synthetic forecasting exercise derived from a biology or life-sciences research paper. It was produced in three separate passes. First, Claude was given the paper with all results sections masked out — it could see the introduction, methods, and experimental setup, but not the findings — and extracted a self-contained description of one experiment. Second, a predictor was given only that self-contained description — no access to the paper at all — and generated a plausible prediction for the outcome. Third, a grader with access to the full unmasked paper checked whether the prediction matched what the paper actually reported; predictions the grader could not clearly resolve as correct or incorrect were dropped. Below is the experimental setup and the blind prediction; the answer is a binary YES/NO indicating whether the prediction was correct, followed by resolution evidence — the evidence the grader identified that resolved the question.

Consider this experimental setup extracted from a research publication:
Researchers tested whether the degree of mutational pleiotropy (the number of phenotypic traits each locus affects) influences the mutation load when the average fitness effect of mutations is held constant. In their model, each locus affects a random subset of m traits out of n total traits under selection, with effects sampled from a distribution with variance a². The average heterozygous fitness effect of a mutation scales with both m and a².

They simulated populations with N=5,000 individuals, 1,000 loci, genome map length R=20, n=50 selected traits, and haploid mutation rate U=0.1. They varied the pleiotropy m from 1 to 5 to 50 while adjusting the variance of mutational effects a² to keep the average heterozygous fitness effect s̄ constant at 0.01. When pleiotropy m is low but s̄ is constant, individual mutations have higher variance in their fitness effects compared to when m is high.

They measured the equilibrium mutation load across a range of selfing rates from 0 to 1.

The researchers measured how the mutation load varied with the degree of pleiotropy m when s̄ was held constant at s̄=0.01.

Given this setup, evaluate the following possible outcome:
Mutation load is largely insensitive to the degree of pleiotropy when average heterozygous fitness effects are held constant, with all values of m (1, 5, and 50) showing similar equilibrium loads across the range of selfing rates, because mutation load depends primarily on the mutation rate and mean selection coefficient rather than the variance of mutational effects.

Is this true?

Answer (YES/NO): NO